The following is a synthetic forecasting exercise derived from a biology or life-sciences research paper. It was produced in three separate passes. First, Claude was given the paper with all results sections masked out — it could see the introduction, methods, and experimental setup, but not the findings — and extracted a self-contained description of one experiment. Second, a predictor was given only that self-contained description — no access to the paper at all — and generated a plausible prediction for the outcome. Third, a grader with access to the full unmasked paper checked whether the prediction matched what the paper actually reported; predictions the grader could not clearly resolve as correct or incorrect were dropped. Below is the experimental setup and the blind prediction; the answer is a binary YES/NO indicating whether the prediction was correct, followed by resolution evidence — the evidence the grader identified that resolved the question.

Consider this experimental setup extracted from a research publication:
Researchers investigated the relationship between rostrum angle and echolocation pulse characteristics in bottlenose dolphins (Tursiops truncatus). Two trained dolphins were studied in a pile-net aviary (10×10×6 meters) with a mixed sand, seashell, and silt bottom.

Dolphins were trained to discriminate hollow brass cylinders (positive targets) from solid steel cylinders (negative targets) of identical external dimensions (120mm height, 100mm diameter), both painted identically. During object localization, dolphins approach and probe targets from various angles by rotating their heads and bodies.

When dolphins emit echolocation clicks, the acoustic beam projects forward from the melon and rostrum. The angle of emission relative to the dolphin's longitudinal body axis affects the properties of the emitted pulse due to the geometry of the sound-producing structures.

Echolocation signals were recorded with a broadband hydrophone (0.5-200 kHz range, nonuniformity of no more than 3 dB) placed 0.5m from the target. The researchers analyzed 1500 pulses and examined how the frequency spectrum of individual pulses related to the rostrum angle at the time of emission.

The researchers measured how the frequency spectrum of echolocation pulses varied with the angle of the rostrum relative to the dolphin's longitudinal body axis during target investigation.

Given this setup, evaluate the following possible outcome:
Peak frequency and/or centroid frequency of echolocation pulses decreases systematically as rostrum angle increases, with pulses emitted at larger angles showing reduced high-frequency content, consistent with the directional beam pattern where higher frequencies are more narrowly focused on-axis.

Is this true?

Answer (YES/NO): YES